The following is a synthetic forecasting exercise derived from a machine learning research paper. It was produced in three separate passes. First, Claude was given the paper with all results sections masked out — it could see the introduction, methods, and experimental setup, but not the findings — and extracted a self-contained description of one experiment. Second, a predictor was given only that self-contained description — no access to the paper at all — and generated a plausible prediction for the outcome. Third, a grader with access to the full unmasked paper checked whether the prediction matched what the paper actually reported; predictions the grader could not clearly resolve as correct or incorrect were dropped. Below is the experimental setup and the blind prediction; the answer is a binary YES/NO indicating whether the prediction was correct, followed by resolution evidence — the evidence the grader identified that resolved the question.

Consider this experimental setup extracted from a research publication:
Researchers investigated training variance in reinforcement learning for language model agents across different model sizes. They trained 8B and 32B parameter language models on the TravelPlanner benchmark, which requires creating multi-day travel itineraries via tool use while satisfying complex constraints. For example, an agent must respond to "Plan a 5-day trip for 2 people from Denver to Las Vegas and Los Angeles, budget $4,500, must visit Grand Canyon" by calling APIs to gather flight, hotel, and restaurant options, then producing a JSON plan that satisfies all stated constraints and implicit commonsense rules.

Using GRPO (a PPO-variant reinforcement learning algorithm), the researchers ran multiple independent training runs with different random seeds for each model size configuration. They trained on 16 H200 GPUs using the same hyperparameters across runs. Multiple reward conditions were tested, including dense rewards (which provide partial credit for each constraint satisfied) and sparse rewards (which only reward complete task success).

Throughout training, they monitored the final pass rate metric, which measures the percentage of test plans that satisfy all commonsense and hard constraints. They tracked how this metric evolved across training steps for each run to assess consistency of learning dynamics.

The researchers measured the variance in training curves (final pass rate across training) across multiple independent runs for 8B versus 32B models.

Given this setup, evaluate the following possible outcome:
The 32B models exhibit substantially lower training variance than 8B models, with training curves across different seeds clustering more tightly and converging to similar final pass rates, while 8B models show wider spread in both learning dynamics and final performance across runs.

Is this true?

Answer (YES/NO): NO